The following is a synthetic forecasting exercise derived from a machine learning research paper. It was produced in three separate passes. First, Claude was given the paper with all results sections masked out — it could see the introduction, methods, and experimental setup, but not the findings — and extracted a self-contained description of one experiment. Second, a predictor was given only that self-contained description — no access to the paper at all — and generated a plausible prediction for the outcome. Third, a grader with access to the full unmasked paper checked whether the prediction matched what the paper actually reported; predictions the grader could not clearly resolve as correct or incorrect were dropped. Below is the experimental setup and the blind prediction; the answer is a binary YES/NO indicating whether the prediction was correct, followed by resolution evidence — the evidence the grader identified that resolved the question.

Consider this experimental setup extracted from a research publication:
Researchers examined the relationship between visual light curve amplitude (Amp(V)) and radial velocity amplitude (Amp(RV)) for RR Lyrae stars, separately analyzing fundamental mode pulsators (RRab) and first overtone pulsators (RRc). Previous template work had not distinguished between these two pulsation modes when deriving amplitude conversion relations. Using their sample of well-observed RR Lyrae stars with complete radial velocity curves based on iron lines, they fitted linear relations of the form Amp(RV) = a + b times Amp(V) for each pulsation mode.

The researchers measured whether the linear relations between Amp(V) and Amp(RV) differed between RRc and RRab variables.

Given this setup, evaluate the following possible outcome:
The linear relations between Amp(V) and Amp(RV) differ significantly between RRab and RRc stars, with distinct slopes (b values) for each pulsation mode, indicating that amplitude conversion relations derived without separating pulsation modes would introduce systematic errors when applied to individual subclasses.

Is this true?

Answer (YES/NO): YES